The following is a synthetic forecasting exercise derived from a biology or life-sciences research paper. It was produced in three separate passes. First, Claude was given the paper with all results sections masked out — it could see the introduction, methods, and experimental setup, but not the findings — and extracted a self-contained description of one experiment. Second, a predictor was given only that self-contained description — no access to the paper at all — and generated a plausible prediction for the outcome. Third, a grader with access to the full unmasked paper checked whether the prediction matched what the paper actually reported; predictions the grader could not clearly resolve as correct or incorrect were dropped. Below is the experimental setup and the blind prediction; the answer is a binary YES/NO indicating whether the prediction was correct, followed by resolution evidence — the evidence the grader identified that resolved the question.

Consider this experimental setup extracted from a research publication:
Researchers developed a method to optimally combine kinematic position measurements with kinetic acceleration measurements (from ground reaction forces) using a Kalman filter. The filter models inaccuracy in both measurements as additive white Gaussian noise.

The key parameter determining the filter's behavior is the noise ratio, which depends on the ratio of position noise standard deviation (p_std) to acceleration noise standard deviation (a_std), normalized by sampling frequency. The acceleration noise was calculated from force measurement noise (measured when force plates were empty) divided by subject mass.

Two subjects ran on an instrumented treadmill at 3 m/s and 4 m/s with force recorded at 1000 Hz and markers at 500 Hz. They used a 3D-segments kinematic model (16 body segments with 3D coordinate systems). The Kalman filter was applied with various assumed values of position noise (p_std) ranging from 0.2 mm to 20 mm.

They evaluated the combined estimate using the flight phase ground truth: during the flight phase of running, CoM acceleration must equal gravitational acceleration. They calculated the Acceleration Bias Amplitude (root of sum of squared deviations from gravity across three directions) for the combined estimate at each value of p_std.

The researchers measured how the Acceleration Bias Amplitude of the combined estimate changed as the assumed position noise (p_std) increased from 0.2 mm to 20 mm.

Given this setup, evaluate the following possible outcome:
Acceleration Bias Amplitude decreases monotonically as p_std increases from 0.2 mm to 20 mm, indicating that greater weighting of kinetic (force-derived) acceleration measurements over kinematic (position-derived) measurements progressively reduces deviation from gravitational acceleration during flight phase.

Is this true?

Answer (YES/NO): YES